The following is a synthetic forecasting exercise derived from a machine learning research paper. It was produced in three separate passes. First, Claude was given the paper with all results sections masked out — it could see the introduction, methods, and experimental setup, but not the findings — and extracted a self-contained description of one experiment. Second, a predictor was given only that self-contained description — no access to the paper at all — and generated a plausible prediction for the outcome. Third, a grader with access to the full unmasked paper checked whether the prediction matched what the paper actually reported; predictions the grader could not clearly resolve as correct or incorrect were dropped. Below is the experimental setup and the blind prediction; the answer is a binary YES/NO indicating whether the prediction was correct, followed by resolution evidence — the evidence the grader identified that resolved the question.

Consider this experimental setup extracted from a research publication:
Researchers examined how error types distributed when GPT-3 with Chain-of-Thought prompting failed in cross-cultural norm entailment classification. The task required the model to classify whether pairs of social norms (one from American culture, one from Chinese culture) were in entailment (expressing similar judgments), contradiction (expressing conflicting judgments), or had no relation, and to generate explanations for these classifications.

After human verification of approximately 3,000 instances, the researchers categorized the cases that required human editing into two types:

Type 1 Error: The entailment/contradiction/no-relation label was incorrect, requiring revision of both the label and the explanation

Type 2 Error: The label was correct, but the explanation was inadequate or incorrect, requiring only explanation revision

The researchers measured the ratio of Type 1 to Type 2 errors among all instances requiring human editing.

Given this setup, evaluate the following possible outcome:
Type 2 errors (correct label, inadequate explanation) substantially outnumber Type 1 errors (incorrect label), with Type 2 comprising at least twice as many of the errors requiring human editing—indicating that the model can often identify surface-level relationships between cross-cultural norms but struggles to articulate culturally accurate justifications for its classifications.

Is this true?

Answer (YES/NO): NO